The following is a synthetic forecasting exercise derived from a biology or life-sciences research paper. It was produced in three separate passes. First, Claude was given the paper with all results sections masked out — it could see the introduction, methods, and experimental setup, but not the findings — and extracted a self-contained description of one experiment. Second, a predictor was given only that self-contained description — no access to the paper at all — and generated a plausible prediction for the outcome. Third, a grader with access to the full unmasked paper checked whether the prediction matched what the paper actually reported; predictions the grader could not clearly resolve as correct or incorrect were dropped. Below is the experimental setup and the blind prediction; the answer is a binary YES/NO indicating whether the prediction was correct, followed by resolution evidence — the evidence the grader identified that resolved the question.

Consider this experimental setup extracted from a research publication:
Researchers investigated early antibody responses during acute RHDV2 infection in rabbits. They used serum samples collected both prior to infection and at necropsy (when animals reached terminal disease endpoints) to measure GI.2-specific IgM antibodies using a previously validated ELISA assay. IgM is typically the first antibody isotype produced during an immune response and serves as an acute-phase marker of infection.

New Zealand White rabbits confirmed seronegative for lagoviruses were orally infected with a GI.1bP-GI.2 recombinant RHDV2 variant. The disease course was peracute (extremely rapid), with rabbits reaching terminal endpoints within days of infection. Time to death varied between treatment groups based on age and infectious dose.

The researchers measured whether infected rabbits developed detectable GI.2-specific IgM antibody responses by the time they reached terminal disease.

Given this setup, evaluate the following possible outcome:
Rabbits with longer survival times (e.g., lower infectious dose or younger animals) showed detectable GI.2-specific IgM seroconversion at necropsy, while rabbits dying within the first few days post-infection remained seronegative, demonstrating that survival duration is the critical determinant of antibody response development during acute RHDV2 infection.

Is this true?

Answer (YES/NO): NO